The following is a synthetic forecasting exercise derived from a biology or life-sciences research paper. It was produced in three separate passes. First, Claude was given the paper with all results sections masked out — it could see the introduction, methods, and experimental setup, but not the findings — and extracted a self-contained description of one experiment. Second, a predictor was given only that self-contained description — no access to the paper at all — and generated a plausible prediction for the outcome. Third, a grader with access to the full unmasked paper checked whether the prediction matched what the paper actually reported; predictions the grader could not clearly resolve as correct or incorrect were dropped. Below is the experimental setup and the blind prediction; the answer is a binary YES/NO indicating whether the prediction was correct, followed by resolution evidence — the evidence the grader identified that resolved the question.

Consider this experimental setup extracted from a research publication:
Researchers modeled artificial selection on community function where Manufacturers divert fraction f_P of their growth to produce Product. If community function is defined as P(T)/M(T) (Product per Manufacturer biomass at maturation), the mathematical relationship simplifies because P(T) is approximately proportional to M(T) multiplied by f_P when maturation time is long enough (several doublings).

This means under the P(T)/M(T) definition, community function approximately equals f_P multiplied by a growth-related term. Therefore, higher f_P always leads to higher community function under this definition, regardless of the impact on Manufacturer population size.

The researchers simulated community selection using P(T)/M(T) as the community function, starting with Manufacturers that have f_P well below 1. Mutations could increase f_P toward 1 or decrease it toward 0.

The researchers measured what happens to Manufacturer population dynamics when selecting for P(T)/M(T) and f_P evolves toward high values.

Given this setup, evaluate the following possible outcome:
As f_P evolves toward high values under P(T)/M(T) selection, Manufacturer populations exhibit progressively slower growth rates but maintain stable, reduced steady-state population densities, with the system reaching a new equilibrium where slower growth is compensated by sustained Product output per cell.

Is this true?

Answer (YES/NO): NO